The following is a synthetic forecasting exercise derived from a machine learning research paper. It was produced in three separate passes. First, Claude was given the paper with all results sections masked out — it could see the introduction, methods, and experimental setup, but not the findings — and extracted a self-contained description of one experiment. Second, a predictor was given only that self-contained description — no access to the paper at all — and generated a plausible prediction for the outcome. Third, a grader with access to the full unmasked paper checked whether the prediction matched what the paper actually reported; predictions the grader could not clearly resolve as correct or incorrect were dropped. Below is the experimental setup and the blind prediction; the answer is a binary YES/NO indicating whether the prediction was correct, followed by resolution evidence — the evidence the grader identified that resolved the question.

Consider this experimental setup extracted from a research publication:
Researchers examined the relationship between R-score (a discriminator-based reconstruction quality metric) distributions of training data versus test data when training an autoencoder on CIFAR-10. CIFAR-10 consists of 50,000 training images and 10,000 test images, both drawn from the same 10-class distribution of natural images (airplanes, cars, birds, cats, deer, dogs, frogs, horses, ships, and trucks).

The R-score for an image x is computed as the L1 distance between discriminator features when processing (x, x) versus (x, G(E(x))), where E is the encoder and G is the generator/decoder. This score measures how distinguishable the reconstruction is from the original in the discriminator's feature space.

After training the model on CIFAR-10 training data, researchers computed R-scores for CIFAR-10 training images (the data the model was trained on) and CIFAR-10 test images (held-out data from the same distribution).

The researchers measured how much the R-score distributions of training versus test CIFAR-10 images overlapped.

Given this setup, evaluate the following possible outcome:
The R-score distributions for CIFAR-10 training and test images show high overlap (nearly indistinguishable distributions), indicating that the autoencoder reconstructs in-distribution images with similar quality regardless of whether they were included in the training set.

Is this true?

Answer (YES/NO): YES